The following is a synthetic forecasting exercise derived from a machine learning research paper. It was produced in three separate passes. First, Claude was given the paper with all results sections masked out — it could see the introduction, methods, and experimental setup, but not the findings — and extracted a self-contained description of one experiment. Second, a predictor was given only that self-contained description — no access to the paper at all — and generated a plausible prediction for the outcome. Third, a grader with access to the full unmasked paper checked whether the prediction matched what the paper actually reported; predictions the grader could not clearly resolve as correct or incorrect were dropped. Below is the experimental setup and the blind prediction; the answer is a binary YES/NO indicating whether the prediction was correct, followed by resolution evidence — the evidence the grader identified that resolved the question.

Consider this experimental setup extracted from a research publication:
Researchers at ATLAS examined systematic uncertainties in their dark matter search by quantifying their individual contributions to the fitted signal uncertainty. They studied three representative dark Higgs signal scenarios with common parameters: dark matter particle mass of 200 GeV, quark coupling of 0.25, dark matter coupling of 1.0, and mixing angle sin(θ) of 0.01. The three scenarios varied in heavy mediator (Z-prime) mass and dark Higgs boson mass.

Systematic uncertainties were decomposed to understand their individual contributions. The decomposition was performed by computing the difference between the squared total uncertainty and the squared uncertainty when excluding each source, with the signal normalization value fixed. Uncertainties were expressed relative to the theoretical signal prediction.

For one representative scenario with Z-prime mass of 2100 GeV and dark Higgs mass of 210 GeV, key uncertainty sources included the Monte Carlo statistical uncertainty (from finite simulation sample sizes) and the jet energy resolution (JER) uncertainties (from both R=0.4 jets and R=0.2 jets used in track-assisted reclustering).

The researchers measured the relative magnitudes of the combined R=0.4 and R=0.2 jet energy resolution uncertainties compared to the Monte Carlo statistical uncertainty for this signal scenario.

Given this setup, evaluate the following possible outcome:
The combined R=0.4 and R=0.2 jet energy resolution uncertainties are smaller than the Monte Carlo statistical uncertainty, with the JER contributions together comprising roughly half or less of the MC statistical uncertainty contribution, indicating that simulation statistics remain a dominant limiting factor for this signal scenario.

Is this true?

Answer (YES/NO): NO